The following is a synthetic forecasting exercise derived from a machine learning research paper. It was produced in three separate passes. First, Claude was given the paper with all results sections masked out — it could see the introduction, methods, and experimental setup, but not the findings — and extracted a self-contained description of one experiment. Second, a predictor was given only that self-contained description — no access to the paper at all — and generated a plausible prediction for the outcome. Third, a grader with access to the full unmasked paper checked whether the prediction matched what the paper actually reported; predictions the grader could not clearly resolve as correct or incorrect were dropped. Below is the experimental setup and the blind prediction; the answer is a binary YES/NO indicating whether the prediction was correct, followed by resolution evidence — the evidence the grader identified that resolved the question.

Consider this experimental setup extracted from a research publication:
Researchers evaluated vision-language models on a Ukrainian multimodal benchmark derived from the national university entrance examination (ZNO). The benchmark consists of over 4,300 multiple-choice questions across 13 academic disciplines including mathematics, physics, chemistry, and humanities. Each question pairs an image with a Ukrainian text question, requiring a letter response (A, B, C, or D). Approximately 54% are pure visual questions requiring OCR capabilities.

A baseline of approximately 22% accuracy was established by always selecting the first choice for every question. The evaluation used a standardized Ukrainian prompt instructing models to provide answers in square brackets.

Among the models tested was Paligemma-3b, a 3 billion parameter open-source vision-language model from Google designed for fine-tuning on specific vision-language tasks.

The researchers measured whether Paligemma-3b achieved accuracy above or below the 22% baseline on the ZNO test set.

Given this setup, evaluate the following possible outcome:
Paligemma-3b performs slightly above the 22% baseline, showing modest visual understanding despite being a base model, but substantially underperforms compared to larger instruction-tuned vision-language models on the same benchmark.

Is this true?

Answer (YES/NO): NO